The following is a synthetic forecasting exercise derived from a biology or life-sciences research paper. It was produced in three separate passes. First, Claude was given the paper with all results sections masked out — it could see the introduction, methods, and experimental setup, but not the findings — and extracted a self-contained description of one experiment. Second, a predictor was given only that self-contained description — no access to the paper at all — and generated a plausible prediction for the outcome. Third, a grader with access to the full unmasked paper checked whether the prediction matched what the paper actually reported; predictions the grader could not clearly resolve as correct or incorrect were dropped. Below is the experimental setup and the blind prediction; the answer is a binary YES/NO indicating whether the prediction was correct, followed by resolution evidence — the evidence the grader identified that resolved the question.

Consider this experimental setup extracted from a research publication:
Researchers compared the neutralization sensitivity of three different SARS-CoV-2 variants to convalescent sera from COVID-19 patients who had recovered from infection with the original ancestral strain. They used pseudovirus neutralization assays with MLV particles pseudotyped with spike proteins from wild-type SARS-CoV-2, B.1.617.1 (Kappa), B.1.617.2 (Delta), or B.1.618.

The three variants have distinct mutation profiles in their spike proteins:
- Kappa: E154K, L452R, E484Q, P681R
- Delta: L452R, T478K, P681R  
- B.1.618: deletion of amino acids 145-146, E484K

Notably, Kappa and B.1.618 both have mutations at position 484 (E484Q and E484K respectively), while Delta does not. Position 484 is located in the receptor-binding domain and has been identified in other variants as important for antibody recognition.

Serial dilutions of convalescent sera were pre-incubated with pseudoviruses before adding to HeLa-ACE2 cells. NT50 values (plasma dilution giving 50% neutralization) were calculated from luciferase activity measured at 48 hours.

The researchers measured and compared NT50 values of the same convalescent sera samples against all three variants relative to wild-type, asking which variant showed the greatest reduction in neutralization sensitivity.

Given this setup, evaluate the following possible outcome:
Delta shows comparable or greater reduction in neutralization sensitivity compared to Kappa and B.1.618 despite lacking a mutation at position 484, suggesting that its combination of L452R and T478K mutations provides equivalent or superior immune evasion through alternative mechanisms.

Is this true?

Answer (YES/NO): NO